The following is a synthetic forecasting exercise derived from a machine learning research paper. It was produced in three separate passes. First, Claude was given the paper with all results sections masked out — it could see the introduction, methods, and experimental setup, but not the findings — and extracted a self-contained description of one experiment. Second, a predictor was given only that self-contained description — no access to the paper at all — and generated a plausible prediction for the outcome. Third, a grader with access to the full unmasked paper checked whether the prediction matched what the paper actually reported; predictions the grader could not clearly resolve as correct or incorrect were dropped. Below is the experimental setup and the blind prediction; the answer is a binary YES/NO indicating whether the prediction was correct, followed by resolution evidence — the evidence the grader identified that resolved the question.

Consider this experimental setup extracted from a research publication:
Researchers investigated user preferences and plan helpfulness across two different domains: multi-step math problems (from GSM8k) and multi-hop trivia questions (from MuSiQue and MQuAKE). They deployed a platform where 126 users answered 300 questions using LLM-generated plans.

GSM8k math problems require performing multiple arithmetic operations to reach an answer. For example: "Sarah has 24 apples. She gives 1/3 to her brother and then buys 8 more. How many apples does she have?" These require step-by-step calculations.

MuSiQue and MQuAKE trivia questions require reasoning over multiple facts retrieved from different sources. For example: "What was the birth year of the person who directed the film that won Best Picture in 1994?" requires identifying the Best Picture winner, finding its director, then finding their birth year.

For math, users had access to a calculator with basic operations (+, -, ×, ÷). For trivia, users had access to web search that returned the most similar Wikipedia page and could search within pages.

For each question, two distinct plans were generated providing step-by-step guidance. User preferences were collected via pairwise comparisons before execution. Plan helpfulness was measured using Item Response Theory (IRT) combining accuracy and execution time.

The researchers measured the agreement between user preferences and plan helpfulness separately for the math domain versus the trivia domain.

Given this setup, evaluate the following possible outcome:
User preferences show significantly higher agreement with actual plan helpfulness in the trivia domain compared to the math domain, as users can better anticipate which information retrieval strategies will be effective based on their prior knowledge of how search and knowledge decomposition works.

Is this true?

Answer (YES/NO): NO